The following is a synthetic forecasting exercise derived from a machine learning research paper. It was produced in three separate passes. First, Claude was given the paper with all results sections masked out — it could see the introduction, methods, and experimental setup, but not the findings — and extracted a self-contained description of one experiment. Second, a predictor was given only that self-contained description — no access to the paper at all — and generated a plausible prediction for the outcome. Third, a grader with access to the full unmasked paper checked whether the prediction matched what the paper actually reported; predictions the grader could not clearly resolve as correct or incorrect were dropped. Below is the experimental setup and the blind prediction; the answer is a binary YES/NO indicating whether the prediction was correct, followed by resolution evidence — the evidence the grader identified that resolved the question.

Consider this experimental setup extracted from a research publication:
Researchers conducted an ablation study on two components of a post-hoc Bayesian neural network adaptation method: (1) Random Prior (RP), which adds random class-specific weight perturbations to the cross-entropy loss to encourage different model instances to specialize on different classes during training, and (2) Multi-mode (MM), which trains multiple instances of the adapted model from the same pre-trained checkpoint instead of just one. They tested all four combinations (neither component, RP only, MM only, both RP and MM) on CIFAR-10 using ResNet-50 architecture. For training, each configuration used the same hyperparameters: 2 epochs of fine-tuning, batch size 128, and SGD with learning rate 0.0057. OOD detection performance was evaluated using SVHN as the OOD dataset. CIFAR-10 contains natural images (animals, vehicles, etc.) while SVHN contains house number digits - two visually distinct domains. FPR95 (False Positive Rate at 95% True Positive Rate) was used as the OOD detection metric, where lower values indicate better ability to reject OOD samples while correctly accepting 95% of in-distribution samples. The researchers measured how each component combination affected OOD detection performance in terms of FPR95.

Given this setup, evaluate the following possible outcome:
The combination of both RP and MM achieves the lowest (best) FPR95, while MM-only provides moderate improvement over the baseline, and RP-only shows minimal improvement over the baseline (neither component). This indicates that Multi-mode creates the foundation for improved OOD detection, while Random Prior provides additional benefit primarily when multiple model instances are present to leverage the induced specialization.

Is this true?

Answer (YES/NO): NO